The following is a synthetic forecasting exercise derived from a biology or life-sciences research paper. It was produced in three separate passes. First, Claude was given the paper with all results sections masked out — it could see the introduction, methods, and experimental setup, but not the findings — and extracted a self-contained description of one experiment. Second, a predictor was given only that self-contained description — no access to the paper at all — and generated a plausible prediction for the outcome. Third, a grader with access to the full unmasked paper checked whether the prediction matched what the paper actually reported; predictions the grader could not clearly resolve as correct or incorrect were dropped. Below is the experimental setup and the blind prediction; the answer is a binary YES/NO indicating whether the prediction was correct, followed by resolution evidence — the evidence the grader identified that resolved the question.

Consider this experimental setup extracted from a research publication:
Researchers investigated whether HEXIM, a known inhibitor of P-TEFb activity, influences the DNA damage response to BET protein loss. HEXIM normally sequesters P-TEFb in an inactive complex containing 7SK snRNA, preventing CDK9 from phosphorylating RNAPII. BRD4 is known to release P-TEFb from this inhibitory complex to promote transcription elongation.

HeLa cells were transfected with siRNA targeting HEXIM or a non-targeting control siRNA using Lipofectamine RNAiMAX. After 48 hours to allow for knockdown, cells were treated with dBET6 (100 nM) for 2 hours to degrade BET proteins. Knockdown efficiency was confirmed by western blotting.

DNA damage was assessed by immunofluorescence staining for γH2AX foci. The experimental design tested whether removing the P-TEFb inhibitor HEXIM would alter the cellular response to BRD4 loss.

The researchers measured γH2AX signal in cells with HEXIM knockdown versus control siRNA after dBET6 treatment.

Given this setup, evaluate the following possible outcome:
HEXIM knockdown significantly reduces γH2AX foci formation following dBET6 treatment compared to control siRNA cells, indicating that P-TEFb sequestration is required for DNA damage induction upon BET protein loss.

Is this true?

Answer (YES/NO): NO